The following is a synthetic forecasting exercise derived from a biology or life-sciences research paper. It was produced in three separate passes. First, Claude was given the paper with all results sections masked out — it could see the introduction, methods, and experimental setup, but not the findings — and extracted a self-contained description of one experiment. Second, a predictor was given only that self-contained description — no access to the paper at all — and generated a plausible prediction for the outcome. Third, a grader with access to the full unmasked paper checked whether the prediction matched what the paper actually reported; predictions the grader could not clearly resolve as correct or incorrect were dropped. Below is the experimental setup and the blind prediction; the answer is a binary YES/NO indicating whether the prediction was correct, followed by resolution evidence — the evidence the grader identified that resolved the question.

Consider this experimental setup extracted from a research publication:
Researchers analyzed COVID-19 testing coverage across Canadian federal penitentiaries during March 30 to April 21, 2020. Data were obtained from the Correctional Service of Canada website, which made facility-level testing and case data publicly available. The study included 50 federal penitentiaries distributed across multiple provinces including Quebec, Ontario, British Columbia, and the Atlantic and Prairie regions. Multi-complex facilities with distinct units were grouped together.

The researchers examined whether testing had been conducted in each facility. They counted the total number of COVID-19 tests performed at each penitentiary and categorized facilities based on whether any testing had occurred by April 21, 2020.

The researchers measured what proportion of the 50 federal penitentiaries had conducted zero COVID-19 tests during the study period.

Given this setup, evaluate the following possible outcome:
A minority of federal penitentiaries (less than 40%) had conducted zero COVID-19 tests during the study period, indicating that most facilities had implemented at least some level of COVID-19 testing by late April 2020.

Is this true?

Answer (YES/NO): YES